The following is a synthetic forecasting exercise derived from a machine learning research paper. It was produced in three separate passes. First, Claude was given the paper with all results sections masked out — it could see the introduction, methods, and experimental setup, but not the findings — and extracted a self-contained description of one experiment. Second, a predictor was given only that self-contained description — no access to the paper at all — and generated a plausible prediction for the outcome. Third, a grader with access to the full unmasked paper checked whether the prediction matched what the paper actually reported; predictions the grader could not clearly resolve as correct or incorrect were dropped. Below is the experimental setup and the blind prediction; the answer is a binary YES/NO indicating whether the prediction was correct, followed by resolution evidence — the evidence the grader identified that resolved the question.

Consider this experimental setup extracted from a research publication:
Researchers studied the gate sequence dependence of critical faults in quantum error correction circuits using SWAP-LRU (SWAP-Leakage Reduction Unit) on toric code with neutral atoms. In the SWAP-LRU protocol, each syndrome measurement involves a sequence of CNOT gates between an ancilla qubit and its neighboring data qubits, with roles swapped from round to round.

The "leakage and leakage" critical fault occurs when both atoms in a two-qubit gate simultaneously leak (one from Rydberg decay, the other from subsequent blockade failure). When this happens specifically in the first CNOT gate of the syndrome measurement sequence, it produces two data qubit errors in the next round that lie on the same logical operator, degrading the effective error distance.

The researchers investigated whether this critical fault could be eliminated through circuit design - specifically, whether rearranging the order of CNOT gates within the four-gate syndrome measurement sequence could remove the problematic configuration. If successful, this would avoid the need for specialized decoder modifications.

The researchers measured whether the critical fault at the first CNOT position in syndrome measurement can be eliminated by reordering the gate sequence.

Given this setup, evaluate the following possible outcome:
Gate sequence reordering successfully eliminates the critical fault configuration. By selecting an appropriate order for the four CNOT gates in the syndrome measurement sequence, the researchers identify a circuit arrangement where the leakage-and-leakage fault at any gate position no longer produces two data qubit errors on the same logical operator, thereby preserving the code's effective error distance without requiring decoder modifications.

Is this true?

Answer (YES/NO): NO